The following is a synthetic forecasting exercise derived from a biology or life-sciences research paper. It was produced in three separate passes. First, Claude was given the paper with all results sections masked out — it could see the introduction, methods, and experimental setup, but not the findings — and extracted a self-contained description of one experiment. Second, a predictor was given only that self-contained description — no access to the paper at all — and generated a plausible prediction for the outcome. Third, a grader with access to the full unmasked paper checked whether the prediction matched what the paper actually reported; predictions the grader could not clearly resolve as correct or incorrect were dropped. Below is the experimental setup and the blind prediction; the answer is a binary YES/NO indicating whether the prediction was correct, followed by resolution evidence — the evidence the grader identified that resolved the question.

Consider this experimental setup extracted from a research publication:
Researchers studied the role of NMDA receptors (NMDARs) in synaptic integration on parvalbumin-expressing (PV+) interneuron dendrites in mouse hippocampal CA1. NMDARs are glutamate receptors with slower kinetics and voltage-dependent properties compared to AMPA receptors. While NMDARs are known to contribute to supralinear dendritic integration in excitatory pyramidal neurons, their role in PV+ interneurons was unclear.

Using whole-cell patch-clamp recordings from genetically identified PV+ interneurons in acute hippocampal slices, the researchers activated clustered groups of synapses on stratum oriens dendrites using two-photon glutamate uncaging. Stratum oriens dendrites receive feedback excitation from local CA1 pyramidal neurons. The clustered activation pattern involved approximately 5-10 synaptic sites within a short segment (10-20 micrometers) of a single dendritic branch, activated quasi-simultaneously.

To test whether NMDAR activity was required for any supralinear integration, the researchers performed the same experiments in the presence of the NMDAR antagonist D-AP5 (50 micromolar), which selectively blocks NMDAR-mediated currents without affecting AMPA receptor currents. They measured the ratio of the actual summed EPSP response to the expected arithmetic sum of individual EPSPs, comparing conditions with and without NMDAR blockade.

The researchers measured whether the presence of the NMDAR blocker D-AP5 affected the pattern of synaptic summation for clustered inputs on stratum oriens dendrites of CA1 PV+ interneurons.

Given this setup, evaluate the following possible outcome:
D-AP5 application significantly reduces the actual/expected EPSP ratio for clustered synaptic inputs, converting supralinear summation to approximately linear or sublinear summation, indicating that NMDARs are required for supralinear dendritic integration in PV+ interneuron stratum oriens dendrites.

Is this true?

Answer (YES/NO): YES